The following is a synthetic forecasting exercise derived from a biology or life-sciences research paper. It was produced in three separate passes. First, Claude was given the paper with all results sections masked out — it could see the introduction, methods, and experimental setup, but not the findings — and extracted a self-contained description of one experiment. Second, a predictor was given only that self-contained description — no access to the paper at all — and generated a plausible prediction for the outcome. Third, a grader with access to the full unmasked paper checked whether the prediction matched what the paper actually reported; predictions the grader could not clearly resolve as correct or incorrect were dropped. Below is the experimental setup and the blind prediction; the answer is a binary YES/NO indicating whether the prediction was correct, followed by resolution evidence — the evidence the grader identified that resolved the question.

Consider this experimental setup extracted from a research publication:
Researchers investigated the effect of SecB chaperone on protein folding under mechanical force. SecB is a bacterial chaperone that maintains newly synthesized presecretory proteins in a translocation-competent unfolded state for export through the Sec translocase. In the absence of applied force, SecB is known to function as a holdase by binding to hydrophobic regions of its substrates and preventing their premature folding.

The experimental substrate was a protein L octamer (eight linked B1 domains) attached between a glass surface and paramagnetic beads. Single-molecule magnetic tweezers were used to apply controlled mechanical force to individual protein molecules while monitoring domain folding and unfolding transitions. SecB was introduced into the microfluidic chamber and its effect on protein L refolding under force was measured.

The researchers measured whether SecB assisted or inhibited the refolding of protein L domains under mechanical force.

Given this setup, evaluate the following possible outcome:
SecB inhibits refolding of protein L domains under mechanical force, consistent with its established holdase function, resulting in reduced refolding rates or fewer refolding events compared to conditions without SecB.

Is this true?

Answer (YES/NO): YES